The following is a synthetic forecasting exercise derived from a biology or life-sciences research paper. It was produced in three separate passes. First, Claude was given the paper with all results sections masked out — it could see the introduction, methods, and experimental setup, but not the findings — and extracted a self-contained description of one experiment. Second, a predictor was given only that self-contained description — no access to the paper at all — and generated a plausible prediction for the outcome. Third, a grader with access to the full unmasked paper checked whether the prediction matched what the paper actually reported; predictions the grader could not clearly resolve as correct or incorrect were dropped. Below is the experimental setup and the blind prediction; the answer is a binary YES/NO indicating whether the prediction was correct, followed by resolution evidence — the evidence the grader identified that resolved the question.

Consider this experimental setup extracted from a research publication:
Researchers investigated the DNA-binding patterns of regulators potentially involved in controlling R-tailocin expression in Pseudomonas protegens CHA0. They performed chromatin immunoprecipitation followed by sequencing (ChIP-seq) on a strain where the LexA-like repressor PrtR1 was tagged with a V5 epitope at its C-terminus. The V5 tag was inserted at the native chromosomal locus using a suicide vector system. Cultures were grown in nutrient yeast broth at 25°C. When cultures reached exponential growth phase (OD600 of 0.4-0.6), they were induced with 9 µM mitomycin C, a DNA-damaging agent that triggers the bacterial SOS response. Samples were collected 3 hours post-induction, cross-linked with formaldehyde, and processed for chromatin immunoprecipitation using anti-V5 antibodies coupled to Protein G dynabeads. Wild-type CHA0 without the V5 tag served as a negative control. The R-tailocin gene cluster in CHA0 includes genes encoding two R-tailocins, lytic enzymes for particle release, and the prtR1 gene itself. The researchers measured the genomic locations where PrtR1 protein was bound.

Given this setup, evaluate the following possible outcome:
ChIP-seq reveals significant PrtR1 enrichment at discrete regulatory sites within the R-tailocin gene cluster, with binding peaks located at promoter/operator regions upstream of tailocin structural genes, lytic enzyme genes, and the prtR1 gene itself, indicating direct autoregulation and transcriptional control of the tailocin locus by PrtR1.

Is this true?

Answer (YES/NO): NO